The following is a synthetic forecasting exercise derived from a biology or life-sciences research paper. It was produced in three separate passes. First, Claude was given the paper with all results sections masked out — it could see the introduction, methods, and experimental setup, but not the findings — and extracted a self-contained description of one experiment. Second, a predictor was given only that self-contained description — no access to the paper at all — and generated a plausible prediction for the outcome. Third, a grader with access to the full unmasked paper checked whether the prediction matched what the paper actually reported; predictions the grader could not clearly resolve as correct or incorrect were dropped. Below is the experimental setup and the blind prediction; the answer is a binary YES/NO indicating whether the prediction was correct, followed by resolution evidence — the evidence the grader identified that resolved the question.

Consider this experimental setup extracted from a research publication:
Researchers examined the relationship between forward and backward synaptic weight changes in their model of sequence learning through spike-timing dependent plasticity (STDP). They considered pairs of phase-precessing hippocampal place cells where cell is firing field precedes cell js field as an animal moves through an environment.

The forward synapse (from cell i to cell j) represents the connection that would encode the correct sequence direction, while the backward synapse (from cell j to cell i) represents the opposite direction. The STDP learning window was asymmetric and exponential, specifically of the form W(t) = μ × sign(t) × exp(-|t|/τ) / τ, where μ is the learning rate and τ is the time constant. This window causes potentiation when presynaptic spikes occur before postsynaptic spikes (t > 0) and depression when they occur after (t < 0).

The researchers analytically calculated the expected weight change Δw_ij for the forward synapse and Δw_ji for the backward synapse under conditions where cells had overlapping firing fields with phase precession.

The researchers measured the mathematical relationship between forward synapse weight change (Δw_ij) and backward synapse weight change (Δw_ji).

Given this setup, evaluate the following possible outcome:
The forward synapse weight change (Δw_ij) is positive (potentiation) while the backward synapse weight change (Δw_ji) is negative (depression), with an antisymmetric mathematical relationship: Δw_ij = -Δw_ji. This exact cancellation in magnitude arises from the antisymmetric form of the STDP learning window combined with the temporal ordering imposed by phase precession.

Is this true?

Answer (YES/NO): YES